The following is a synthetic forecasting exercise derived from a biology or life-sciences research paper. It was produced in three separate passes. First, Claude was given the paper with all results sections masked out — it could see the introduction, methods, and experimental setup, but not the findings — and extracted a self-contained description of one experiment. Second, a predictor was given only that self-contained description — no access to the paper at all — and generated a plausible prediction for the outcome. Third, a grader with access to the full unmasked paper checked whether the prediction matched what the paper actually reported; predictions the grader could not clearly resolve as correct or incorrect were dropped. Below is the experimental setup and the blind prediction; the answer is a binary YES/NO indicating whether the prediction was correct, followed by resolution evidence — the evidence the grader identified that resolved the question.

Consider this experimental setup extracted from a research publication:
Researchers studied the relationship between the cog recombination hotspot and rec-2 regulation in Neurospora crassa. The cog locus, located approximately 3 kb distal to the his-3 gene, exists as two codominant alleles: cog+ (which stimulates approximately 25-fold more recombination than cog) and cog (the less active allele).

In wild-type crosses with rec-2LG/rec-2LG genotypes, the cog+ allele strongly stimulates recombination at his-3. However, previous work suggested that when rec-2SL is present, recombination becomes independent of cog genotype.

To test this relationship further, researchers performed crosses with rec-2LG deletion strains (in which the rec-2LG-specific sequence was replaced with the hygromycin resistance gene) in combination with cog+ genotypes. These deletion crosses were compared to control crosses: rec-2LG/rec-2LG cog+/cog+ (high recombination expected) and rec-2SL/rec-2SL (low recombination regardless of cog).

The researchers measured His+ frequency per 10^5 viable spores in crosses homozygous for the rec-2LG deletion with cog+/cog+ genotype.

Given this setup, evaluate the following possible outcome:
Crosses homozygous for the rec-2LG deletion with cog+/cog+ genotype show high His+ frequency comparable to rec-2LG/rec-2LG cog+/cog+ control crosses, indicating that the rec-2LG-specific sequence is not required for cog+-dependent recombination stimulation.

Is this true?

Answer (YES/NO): NO